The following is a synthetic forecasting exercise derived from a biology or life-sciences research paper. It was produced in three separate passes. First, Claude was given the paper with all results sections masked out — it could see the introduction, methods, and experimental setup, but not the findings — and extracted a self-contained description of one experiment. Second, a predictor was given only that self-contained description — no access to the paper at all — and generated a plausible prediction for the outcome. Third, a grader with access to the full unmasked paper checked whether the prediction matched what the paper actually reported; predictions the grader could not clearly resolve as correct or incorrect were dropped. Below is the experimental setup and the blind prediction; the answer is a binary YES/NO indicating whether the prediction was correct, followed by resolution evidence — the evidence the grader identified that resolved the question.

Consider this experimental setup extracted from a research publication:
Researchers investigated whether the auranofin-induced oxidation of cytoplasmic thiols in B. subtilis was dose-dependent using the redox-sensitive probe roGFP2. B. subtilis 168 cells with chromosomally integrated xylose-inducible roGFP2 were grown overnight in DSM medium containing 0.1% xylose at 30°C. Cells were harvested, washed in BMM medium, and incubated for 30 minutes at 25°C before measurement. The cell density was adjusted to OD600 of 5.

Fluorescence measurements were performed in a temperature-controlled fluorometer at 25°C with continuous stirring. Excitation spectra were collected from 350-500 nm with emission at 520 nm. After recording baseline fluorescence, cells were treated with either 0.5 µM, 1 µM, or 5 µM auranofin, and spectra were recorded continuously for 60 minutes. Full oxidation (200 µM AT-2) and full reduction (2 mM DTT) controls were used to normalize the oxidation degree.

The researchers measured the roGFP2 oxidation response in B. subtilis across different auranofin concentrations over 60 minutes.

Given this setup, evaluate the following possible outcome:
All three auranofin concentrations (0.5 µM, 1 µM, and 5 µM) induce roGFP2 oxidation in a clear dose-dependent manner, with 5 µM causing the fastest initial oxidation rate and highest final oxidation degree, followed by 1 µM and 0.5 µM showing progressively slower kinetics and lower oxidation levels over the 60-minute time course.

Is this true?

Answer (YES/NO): NO